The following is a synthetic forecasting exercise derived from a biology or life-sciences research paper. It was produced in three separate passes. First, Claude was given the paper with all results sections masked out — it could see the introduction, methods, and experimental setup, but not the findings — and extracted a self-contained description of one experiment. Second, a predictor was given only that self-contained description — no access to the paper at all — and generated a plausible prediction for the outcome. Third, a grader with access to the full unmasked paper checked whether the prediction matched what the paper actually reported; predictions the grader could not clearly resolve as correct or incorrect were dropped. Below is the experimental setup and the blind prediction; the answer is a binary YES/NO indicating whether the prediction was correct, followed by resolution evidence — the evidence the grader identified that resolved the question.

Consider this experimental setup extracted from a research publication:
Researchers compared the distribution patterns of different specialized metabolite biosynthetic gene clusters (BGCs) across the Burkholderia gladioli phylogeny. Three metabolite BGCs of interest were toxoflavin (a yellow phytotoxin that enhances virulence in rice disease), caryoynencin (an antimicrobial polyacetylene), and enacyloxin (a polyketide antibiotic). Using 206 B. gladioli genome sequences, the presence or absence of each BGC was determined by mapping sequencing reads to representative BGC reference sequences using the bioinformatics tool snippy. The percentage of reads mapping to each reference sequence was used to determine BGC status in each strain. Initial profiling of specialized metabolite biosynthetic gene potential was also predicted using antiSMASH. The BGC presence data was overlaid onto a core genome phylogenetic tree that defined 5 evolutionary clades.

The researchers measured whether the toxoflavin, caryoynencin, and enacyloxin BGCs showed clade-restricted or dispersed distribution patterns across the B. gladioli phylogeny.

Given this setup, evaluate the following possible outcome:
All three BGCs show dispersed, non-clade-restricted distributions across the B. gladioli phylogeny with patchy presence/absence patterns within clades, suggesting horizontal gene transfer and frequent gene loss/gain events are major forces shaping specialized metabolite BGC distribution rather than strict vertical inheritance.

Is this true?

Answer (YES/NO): NO